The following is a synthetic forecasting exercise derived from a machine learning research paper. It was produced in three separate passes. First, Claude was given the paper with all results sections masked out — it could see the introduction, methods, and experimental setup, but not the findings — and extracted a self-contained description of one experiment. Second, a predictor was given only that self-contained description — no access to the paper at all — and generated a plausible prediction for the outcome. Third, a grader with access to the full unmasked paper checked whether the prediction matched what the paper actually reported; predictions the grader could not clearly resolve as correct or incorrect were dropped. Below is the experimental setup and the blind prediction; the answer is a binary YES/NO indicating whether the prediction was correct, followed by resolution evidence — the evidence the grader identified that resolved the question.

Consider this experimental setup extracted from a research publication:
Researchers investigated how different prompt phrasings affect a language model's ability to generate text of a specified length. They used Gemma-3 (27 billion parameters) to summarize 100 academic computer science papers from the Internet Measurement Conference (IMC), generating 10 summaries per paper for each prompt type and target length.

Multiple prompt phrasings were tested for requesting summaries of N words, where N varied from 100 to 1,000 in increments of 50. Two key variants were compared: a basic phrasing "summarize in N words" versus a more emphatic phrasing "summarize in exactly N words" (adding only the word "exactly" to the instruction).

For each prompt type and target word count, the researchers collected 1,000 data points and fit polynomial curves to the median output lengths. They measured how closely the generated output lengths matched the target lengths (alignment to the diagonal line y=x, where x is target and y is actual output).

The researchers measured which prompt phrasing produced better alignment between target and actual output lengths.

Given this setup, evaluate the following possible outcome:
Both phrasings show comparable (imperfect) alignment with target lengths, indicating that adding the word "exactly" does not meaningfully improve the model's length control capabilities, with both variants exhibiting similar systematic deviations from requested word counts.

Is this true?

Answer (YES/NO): NO